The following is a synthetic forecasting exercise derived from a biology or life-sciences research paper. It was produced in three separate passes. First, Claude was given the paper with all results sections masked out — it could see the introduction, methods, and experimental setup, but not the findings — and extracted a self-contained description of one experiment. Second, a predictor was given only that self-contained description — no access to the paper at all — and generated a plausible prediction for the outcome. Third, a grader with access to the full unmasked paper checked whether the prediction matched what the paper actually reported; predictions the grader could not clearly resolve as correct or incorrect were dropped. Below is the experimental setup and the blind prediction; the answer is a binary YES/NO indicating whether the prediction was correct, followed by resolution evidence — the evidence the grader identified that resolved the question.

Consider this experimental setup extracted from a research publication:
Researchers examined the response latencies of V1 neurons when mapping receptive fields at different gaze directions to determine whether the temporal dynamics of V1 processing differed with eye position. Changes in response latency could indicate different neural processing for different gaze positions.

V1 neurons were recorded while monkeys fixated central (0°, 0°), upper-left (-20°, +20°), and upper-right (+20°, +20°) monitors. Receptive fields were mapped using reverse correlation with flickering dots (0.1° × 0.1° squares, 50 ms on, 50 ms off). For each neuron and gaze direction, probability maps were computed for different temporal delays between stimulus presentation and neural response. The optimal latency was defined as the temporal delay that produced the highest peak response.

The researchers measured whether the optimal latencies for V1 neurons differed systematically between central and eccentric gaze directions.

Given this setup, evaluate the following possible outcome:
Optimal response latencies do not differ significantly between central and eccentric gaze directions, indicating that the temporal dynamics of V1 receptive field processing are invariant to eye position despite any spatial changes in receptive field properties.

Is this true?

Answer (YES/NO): YES